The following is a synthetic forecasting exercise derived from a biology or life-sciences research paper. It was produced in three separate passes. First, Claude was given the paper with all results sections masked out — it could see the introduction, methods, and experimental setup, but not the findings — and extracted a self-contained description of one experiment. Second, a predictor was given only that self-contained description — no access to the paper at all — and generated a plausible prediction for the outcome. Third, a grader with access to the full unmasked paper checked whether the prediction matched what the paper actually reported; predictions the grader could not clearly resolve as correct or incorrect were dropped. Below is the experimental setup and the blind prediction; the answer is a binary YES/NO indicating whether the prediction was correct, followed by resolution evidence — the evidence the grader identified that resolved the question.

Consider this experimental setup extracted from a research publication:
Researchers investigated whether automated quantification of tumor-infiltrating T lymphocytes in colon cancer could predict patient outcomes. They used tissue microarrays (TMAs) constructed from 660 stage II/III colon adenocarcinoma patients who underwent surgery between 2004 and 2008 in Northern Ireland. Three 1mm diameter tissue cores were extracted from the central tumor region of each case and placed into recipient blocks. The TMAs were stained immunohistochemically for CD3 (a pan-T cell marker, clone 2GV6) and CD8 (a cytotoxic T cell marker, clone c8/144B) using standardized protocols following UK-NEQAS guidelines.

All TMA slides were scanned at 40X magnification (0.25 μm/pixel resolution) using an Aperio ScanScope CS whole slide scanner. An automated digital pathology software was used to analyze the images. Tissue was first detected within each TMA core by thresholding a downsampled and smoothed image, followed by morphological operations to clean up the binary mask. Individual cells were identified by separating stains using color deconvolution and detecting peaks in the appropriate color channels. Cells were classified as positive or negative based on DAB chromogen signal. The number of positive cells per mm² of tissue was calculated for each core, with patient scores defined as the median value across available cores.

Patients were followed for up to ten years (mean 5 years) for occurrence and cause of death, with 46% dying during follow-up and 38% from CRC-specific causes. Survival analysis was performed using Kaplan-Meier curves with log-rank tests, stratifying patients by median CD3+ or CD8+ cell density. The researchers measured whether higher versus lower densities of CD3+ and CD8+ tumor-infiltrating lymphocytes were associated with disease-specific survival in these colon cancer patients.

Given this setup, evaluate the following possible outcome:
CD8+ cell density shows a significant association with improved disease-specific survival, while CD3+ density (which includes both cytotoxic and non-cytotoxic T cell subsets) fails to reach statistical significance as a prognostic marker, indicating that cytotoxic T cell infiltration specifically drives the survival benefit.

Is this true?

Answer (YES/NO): NO